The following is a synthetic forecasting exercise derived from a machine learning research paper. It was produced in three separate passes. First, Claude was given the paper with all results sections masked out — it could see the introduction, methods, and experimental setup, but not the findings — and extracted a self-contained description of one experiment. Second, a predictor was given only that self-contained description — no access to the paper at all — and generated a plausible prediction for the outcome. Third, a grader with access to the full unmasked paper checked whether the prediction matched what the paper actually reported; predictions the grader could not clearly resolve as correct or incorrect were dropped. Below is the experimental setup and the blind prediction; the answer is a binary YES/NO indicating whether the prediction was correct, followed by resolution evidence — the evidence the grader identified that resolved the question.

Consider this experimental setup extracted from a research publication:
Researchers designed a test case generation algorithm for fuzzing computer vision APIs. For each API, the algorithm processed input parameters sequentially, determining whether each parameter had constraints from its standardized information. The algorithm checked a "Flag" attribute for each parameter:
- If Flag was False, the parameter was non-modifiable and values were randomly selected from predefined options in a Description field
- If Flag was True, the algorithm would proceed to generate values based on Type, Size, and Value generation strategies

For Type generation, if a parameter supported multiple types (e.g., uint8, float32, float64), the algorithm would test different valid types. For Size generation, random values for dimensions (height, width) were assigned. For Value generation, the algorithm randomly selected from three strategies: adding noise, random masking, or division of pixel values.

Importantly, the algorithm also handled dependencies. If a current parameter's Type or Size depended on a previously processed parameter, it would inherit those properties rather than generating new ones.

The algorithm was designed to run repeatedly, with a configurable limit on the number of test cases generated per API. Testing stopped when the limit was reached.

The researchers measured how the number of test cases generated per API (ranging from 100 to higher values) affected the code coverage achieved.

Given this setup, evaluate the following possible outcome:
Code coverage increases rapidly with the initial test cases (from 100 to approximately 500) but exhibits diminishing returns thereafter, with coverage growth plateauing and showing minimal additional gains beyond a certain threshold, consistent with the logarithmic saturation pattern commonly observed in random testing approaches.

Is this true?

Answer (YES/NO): YES